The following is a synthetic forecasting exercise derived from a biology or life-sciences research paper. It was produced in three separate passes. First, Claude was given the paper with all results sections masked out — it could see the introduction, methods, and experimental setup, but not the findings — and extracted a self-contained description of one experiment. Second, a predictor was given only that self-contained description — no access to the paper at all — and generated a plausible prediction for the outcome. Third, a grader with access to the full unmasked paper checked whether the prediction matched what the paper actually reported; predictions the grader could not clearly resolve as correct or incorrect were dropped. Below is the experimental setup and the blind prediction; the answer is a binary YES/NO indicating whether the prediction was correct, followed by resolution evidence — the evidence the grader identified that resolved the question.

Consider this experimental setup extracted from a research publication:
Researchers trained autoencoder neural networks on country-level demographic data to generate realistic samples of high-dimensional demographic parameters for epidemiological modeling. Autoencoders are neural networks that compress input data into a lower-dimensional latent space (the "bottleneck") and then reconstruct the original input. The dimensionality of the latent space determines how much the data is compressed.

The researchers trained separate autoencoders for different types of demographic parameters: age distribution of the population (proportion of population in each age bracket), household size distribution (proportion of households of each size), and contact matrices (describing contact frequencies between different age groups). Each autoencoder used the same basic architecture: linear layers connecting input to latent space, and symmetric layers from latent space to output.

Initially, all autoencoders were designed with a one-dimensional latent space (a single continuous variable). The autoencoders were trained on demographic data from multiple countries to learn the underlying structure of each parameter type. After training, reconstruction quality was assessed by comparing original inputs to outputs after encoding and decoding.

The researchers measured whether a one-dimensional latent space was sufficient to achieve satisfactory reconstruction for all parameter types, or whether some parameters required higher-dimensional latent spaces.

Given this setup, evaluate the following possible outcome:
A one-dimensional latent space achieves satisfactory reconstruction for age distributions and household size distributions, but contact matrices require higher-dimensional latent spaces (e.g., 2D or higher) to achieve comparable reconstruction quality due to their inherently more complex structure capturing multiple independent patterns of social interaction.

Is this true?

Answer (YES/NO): NO